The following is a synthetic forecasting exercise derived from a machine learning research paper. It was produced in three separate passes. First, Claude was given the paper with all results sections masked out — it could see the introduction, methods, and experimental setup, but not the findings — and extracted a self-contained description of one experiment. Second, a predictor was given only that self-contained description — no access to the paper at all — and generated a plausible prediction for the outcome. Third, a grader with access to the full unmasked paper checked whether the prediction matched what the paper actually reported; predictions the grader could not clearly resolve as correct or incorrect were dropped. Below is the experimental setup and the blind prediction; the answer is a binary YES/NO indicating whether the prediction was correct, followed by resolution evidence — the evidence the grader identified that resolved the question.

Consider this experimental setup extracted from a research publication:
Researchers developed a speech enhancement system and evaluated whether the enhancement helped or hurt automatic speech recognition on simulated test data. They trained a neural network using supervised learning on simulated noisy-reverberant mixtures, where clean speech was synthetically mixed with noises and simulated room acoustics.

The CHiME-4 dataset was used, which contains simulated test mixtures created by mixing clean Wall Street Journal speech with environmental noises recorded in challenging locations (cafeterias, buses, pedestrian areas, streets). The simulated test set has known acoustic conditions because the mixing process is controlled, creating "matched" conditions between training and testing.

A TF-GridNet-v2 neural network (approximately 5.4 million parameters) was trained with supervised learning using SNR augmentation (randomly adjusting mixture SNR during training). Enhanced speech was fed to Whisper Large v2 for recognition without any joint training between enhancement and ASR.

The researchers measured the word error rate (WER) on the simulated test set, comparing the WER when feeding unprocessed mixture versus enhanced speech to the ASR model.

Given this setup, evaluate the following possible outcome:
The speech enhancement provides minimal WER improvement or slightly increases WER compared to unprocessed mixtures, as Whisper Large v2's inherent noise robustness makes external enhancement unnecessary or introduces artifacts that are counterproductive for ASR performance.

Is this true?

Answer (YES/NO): YES